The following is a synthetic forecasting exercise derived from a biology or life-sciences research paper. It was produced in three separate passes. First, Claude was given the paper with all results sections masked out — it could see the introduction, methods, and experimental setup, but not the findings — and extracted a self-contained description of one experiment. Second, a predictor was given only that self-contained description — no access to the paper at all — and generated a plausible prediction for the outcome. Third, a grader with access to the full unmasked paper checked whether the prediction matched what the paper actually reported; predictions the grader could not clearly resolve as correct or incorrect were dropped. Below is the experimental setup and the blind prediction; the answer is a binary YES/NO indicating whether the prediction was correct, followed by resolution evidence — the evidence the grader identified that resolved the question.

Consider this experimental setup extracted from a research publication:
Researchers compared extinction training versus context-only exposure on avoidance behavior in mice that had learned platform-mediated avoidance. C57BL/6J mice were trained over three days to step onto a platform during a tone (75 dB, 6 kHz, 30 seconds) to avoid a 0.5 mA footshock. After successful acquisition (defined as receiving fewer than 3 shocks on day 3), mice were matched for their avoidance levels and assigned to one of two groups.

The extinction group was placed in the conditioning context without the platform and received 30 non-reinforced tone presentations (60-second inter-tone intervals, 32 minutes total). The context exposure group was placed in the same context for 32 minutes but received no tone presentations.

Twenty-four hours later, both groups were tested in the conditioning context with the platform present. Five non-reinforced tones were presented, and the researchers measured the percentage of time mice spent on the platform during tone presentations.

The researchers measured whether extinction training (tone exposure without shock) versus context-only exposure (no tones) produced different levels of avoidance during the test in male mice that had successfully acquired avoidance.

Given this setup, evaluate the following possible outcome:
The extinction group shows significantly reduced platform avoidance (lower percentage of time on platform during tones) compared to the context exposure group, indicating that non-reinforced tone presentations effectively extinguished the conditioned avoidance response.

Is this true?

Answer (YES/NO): YES